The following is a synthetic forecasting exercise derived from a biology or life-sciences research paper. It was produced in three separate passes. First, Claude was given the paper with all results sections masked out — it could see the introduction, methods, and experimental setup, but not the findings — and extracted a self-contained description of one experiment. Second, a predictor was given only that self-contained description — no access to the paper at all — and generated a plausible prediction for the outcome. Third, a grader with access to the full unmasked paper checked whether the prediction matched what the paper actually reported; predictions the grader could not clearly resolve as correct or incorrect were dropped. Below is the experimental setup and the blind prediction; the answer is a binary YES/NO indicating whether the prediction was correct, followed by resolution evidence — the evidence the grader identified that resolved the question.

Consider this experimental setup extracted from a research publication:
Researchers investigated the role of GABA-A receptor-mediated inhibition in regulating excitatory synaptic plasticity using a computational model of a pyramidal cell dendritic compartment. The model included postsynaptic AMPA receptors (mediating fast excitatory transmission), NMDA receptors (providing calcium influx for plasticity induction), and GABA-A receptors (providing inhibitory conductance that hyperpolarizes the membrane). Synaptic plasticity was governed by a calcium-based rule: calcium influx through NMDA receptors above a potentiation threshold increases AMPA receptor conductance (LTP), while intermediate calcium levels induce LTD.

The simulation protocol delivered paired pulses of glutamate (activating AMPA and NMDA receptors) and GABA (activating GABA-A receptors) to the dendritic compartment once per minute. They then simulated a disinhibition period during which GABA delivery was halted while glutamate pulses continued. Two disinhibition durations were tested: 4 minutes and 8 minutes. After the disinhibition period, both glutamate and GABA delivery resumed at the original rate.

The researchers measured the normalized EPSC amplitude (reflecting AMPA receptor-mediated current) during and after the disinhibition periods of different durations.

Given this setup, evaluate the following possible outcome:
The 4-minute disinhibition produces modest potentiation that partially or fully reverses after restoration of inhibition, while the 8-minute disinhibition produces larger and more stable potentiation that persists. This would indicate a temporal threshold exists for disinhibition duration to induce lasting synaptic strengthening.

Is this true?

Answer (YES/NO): YES